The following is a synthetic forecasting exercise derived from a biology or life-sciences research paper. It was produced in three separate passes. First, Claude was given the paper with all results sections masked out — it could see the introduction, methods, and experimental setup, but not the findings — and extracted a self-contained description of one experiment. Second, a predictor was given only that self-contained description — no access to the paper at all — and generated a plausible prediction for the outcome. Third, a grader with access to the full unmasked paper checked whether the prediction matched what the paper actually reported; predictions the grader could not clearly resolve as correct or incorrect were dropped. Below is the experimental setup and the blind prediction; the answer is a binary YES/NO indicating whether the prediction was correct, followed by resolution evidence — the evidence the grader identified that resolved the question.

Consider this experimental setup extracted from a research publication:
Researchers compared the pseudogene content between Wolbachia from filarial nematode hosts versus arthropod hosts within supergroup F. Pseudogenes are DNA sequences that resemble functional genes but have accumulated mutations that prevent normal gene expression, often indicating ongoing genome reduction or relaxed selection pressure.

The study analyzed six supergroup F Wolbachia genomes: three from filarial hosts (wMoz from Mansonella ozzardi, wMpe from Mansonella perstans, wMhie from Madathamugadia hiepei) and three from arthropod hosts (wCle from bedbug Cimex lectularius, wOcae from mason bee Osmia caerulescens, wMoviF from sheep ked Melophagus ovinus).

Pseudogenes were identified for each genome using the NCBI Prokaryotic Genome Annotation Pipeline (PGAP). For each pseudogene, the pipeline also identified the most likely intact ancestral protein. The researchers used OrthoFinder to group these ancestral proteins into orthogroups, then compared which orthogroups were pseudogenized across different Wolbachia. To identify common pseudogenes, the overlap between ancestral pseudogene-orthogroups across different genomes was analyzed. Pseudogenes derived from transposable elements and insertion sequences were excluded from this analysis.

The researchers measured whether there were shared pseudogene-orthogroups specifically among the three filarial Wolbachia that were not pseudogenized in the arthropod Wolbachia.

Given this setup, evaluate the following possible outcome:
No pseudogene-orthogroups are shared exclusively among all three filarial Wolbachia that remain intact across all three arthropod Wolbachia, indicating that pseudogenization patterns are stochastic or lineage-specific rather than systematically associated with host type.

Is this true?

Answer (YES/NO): NO